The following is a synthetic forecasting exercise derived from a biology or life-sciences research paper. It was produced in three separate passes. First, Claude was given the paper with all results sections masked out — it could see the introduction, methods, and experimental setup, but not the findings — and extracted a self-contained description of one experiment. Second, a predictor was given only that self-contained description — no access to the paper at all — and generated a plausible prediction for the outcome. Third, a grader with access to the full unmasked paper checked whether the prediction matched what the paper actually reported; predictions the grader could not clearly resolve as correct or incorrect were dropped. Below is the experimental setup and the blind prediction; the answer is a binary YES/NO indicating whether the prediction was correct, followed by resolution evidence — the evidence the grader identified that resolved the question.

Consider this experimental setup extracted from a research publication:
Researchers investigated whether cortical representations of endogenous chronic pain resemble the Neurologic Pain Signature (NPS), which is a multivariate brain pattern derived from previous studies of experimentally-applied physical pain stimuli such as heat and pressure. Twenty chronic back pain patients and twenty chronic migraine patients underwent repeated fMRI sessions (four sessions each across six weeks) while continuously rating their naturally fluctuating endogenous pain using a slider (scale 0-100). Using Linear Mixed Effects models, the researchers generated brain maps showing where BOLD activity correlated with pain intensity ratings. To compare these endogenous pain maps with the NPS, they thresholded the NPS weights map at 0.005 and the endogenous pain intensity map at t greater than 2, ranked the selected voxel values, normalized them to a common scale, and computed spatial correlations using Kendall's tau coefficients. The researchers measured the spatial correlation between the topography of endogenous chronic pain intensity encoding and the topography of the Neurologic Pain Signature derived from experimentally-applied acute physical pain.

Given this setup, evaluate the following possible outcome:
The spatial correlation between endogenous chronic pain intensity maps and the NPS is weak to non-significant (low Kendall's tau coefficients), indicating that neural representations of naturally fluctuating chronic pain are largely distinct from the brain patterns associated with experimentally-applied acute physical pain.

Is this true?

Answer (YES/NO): NO